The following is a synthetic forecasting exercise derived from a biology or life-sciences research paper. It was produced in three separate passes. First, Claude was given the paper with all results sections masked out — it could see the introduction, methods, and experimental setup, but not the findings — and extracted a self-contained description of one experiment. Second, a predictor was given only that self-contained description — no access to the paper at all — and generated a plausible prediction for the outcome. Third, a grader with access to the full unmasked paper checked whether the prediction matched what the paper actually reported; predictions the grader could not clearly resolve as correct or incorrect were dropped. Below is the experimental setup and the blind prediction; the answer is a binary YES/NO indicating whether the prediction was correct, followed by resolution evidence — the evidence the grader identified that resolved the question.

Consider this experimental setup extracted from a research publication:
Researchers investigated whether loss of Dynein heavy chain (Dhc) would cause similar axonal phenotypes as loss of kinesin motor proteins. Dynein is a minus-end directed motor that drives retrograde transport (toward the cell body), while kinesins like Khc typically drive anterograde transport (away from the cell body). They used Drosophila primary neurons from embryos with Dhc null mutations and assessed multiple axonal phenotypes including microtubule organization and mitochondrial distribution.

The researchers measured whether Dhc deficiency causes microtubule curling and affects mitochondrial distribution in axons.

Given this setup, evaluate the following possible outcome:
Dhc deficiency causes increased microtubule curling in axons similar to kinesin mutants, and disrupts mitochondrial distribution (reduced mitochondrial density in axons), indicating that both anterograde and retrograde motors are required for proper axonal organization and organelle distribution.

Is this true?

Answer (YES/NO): YES